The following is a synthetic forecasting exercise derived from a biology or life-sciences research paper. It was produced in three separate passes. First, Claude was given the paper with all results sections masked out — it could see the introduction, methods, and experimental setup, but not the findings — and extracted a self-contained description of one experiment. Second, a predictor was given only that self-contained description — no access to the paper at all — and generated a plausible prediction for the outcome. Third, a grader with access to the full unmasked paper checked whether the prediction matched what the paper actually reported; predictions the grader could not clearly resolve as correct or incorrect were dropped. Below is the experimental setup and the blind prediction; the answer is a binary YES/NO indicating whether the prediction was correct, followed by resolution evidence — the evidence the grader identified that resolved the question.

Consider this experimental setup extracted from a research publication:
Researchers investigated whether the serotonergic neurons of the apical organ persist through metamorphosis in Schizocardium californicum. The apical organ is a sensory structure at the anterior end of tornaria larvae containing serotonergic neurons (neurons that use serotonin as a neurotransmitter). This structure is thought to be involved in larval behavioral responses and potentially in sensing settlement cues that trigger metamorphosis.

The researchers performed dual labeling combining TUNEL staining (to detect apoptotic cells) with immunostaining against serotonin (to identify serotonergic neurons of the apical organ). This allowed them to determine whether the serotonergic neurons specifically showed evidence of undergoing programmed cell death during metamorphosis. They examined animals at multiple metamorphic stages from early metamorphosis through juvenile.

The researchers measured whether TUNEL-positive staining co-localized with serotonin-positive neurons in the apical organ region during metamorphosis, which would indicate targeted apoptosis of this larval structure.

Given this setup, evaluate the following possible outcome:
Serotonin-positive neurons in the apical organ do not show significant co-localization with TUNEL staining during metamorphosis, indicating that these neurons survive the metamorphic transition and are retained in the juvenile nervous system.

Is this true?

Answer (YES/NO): NO